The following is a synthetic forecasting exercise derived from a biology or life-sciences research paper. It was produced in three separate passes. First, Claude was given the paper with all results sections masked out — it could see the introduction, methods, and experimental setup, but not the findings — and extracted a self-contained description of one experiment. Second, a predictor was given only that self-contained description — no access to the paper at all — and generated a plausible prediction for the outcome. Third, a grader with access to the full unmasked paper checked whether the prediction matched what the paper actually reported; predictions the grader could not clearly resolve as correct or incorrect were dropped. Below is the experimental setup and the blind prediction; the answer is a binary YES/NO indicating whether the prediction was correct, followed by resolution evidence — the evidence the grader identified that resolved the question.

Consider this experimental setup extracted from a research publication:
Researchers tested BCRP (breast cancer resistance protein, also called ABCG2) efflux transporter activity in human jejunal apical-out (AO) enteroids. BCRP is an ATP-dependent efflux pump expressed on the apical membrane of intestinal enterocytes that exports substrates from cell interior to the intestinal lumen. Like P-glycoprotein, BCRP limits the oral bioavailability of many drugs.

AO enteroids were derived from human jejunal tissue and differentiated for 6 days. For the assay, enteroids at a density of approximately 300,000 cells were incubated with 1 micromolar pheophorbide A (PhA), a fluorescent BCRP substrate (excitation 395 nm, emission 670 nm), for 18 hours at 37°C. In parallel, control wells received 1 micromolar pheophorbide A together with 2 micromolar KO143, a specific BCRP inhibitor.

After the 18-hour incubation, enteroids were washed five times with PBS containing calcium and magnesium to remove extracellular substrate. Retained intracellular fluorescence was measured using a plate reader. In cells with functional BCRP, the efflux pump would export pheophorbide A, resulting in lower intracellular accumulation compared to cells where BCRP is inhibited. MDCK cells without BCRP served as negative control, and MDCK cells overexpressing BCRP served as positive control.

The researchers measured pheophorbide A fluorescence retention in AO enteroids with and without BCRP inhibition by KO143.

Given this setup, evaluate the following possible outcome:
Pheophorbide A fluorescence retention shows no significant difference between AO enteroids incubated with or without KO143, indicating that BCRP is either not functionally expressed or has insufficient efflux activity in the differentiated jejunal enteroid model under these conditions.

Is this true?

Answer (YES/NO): NO